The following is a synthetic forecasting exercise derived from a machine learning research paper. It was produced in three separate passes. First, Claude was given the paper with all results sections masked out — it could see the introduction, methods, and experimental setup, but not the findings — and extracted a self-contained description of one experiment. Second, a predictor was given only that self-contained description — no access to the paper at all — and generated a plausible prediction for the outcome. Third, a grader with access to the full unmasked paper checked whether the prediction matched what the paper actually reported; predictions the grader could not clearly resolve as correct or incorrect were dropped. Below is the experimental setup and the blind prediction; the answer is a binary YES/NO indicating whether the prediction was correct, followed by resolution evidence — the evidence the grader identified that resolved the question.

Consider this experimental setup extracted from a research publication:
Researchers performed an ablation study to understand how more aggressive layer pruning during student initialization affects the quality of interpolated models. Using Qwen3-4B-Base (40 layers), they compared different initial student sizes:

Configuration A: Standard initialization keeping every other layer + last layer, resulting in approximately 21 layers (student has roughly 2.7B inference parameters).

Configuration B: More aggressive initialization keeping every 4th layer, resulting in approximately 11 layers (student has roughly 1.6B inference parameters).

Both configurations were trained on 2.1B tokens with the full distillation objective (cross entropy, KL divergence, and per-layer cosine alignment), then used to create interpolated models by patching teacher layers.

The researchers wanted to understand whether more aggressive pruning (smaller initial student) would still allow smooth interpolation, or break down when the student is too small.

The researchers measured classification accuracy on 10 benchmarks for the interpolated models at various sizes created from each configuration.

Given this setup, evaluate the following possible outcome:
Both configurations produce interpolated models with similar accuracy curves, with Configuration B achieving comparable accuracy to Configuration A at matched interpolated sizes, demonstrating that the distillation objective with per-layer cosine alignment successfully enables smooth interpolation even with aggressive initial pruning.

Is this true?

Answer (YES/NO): NO